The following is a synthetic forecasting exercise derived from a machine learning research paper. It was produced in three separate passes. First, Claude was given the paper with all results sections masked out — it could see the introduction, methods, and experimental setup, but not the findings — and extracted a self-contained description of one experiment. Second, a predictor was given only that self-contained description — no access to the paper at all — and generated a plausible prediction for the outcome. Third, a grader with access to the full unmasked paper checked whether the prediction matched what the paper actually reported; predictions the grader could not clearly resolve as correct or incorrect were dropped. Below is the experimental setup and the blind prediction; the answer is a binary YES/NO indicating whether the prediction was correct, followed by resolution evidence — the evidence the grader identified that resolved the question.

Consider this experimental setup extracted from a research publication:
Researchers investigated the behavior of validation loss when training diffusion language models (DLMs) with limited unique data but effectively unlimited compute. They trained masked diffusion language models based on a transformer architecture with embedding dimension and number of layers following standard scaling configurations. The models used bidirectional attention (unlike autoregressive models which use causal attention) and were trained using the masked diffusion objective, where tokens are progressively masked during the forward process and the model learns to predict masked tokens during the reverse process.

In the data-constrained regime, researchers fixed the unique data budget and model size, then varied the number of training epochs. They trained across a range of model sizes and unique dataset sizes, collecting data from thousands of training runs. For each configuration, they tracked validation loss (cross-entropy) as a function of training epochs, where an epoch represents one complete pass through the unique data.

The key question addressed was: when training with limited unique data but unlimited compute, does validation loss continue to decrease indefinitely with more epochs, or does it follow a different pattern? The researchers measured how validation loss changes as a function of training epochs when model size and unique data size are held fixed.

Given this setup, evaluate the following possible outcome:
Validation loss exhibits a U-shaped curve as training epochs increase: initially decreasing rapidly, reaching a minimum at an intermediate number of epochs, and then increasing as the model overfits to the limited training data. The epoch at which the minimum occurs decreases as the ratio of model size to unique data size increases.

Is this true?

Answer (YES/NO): YES